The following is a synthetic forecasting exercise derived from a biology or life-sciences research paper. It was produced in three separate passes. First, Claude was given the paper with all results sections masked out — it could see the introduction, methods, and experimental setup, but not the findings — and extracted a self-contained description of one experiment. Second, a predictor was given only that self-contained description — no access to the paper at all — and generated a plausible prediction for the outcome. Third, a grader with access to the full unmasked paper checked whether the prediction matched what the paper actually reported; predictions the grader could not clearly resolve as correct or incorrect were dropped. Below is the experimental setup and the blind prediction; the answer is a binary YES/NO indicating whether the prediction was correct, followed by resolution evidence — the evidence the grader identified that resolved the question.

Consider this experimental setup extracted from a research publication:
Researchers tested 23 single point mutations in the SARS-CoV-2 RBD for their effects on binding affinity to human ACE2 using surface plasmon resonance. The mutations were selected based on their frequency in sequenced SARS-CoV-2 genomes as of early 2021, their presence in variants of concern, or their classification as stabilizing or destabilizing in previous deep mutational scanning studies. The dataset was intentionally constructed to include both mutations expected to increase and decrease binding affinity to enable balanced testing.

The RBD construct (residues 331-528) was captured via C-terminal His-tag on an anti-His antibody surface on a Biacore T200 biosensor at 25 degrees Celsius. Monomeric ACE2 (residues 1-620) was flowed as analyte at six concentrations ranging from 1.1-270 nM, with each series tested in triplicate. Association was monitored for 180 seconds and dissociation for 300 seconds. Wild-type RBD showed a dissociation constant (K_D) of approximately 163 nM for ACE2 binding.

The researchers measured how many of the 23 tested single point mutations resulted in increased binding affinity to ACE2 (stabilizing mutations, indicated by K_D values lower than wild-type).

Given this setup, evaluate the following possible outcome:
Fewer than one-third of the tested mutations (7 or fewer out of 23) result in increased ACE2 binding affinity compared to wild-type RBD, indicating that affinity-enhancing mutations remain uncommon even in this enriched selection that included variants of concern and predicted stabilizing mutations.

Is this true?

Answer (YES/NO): YES